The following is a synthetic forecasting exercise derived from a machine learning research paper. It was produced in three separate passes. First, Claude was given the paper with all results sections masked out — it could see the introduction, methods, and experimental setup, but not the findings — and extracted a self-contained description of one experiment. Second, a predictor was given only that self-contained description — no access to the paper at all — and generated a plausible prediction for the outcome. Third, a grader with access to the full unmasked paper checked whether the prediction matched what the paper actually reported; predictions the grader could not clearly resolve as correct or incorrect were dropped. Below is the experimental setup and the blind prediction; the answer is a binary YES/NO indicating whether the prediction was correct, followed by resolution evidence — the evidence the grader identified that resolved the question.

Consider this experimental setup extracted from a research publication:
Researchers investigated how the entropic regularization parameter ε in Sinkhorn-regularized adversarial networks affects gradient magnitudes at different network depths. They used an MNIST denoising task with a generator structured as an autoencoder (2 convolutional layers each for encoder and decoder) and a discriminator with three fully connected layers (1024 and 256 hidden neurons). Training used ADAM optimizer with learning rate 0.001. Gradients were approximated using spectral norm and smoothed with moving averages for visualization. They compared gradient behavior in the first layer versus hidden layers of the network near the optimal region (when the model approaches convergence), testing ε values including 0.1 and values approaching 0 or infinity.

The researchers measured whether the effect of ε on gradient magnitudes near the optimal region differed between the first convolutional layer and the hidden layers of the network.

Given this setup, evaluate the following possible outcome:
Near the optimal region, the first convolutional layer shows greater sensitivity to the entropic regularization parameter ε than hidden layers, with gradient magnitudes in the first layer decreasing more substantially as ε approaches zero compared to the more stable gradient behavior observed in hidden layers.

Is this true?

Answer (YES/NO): NO